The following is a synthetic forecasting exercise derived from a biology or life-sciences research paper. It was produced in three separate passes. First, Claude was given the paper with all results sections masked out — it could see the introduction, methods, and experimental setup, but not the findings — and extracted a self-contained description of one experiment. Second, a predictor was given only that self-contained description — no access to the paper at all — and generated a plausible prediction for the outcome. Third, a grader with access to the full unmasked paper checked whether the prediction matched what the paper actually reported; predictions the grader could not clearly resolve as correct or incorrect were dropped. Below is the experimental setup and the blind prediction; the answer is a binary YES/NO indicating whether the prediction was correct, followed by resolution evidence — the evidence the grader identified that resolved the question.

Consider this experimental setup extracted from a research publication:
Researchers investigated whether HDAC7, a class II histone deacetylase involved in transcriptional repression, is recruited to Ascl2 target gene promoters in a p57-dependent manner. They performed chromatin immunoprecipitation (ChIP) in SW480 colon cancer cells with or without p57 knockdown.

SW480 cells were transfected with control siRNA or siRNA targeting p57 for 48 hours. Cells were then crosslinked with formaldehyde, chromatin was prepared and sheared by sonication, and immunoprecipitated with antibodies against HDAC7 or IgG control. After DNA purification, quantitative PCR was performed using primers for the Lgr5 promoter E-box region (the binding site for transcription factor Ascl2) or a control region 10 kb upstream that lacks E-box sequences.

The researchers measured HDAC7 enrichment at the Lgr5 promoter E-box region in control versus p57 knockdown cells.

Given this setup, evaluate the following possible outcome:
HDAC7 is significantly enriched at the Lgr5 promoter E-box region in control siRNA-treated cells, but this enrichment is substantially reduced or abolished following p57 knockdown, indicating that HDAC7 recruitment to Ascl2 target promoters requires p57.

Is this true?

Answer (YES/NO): YES